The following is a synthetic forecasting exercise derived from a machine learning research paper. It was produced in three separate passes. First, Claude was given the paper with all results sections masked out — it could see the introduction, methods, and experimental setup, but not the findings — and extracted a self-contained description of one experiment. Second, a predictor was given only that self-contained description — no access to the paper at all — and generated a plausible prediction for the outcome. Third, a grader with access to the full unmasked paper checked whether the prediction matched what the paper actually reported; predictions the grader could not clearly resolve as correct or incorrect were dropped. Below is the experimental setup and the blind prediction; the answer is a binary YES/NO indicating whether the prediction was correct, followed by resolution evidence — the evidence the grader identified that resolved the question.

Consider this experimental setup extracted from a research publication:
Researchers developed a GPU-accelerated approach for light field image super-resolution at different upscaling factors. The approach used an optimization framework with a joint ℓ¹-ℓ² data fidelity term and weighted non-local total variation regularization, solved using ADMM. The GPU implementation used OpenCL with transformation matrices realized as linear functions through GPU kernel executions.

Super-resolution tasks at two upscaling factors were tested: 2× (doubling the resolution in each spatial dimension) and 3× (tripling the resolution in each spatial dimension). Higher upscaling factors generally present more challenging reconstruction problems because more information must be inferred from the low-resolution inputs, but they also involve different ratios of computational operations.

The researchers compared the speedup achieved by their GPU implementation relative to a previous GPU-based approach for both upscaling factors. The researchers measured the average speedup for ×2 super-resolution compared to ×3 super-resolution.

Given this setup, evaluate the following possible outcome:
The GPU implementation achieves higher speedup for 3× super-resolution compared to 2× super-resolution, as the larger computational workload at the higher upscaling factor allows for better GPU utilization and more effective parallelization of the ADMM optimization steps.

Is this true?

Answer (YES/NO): NO